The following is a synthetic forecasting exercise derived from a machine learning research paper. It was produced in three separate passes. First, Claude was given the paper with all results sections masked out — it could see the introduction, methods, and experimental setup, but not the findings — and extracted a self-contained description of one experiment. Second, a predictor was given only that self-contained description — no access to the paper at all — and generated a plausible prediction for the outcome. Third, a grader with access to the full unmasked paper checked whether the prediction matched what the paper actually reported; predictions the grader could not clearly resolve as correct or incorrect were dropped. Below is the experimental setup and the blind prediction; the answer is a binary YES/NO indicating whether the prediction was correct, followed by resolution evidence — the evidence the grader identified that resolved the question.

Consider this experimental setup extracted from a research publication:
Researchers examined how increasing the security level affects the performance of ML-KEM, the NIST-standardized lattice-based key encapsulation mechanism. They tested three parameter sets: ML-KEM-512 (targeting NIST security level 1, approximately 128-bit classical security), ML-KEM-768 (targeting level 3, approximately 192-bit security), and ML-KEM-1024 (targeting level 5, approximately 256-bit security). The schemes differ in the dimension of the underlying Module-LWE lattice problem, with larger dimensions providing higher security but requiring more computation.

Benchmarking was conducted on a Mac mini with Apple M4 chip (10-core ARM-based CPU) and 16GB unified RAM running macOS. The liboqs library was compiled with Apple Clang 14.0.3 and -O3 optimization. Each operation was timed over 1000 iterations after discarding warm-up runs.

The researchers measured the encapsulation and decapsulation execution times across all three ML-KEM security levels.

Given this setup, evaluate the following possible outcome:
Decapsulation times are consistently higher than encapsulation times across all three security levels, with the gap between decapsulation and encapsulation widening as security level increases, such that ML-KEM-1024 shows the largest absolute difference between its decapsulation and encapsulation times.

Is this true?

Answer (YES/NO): NO